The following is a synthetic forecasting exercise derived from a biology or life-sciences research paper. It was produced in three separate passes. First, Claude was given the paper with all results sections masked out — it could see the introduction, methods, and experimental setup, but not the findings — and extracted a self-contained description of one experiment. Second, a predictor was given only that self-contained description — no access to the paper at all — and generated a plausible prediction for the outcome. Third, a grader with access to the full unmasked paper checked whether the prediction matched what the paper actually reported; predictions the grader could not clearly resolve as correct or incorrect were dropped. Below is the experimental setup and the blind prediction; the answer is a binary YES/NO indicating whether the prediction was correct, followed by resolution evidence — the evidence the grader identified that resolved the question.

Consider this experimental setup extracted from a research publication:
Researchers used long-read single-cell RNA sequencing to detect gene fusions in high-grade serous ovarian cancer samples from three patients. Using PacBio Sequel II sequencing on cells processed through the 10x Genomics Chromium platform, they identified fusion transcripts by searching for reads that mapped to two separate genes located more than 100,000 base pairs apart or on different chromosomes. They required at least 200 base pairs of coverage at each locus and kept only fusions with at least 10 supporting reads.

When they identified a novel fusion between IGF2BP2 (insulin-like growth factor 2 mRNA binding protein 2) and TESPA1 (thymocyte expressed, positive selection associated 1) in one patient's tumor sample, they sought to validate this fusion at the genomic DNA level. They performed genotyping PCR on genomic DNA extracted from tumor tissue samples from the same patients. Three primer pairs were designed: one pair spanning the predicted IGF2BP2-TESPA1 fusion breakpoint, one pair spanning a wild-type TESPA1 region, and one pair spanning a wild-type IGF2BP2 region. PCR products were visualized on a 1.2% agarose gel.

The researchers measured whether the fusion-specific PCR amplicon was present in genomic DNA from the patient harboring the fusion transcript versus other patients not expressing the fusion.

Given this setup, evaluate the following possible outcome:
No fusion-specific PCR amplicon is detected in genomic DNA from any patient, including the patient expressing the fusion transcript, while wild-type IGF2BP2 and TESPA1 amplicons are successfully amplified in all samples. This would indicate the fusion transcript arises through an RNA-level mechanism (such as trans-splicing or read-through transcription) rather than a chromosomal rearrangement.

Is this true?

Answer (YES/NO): NO